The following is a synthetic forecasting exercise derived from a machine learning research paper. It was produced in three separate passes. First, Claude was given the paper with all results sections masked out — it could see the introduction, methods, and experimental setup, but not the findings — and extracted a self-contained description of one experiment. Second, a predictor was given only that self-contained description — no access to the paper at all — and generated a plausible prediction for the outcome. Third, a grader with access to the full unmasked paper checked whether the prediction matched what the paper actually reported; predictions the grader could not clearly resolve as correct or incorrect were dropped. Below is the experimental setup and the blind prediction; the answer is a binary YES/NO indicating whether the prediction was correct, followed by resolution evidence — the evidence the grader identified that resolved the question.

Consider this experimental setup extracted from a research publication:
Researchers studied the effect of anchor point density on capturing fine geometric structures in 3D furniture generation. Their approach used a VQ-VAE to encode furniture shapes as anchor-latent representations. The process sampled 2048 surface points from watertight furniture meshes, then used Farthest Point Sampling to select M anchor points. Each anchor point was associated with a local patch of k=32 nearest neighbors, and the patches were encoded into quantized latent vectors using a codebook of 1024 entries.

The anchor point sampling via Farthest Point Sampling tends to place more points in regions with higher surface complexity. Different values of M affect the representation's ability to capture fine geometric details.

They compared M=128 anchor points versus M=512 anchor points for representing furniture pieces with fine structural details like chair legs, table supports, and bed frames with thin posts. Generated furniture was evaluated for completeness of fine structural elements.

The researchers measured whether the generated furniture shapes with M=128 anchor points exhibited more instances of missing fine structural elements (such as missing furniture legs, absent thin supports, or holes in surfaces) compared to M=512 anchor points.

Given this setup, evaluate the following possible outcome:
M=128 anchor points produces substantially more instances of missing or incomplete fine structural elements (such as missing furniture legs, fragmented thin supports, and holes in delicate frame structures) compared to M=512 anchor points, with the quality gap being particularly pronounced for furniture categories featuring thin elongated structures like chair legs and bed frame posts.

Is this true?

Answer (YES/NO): YES